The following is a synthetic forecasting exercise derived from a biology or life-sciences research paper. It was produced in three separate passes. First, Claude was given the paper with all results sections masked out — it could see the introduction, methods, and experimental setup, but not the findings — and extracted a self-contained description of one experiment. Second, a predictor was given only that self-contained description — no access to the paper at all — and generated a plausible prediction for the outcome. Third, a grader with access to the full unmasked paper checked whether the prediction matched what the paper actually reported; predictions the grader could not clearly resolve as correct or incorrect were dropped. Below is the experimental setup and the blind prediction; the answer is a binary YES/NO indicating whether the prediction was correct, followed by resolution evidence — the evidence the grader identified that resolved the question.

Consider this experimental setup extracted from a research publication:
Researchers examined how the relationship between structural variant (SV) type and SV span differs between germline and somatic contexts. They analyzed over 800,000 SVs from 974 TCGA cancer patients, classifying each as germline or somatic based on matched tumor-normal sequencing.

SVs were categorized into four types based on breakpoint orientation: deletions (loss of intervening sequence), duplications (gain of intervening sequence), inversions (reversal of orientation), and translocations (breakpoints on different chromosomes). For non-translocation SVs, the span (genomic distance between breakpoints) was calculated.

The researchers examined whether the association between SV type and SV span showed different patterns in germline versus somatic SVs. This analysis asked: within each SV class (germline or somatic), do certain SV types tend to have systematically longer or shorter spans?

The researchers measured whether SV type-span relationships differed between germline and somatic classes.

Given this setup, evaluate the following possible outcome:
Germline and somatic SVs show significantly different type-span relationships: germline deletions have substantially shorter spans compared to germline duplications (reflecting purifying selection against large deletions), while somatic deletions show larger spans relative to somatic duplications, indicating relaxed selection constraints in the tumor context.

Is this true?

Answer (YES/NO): NO